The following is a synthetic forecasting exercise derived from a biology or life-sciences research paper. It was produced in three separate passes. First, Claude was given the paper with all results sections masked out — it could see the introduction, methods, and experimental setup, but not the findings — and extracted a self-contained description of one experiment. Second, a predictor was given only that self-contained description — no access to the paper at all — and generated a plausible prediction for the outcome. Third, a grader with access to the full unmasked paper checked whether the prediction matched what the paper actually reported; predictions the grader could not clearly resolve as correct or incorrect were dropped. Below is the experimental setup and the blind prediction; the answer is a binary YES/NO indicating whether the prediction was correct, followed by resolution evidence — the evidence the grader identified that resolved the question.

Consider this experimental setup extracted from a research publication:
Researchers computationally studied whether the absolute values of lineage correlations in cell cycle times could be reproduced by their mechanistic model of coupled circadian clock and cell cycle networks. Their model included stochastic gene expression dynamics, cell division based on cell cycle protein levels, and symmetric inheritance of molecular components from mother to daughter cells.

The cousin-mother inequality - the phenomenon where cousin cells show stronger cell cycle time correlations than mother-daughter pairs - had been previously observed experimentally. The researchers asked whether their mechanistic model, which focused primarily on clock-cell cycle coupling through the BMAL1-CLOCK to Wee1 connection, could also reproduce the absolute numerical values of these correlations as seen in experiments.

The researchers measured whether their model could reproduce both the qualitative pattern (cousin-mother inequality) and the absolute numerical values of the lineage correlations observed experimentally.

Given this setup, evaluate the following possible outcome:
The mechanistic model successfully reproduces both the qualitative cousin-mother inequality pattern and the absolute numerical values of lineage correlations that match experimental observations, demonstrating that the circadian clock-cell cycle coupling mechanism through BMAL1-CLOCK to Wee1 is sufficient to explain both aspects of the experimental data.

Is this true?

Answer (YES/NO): NO